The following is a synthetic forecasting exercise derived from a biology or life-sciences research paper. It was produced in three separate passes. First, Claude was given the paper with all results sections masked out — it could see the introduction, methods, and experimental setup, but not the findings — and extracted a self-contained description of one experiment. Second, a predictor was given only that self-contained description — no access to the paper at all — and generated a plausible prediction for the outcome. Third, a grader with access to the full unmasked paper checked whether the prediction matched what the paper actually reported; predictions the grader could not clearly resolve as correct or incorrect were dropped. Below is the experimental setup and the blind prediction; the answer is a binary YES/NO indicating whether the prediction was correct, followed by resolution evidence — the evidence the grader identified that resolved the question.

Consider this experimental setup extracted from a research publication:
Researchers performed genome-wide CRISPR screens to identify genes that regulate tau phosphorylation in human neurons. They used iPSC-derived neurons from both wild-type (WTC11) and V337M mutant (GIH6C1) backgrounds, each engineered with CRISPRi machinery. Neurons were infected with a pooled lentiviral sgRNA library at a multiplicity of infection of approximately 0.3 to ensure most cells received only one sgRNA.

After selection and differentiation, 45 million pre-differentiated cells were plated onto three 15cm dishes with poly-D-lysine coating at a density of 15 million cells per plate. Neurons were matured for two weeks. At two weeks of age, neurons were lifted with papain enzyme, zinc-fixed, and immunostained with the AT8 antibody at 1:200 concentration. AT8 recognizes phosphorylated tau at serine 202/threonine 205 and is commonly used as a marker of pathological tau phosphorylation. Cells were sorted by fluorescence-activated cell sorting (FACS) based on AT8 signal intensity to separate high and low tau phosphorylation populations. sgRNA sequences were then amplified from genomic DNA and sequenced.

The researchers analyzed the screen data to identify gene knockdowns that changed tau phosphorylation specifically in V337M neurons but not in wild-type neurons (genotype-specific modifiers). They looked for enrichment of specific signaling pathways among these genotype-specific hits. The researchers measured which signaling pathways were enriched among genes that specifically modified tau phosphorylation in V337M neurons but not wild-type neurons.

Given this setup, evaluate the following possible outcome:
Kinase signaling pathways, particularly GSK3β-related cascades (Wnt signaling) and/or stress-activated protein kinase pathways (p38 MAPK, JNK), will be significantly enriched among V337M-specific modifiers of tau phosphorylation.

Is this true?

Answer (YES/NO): YES